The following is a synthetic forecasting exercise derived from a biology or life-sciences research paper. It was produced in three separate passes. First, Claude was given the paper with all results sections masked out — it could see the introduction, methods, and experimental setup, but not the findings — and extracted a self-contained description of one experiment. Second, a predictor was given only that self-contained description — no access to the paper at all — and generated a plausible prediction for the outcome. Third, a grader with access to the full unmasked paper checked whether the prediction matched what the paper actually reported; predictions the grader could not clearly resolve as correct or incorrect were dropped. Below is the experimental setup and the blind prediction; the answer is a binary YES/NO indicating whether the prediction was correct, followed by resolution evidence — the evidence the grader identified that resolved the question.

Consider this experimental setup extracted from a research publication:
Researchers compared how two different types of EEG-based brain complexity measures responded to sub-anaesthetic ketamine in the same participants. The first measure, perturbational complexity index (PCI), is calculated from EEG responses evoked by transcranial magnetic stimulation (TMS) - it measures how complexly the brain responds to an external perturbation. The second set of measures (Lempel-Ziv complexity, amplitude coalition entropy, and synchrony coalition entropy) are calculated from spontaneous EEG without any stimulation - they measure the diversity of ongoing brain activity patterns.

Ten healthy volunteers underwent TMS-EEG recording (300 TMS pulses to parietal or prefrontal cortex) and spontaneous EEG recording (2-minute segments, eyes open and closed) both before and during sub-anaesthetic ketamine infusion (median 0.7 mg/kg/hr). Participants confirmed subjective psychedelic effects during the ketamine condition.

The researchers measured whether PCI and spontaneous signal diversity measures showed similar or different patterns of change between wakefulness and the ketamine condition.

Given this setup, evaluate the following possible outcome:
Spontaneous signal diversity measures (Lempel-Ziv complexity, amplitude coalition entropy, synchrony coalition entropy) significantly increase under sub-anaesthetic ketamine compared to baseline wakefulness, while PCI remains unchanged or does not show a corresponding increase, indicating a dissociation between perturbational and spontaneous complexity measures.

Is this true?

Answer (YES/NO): YES